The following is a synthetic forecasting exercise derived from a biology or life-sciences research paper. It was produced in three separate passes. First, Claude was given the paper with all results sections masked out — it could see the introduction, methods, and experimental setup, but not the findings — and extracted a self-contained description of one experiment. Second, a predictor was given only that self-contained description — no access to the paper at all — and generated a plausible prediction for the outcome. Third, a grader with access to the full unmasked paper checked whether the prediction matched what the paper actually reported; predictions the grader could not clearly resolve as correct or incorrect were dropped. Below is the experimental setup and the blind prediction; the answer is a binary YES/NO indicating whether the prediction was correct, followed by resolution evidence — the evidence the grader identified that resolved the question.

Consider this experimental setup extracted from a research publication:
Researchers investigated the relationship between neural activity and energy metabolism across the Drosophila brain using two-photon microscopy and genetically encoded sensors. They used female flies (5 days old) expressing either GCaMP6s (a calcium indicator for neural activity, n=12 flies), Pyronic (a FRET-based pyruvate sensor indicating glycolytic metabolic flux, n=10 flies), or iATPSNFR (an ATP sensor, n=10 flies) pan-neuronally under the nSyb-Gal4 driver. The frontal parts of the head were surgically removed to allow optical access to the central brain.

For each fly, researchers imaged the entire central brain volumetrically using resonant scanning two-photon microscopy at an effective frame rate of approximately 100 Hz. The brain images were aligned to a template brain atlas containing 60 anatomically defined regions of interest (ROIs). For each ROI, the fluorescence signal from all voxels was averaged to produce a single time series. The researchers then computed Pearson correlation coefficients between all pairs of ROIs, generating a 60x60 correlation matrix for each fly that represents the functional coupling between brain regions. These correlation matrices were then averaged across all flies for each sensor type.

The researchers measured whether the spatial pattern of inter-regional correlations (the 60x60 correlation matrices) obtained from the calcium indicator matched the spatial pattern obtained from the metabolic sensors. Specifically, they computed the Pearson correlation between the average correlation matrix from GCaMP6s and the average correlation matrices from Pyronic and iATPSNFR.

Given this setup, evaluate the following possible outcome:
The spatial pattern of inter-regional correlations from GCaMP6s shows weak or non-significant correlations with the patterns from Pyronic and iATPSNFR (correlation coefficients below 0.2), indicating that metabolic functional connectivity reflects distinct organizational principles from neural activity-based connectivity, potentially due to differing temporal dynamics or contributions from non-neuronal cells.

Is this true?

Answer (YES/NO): NO